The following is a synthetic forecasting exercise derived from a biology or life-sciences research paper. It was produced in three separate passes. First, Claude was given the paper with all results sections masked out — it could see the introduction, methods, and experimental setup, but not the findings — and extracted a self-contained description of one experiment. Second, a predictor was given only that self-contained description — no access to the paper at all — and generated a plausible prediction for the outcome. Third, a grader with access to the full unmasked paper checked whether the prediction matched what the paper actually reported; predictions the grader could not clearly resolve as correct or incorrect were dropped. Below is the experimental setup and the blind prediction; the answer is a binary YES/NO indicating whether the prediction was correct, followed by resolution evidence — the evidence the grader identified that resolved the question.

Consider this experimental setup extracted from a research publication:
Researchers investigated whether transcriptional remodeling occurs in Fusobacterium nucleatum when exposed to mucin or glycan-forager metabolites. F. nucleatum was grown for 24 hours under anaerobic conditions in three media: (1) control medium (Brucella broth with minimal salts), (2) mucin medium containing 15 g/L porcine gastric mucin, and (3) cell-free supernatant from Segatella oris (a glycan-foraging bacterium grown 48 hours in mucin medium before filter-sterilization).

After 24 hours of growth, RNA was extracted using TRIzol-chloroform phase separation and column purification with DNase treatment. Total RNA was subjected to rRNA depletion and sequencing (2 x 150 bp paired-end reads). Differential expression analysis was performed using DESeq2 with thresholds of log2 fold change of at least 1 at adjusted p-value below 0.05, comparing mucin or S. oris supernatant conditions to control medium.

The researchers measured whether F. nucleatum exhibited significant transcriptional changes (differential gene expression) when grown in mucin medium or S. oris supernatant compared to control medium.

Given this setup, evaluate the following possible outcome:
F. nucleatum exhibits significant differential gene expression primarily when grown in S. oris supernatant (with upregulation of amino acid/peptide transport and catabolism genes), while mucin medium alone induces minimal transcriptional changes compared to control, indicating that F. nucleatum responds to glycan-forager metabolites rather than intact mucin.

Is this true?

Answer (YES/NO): NO